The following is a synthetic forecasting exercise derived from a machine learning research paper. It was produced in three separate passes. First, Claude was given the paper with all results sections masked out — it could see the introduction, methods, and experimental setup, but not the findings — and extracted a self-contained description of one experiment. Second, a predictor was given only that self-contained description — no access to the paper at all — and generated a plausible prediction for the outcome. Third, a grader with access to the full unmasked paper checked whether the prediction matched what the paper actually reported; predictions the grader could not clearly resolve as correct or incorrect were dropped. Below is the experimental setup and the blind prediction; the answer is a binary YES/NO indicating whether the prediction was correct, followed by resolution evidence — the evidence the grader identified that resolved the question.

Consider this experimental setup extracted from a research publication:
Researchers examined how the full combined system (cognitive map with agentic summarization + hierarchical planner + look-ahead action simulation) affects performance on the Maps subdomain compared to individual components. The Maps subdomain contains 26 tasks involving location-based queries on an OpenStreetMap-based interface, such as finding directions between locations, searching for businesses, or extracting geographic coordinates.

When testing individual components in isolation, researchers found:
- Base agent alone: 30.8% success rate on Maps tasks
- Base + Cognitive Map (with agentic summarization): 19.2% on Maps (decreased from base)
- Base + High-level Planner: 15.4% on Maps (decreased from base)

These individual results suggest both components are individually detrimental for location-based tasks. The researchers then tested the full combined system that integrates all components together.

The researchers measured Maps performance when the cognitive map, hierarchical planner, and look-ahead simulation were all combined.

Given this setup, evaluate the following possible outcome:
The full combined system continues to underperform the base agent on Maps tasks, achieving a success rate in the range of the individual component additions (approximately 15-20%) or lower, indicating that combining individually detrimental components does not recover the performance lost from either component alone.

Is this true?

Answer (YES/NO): NO